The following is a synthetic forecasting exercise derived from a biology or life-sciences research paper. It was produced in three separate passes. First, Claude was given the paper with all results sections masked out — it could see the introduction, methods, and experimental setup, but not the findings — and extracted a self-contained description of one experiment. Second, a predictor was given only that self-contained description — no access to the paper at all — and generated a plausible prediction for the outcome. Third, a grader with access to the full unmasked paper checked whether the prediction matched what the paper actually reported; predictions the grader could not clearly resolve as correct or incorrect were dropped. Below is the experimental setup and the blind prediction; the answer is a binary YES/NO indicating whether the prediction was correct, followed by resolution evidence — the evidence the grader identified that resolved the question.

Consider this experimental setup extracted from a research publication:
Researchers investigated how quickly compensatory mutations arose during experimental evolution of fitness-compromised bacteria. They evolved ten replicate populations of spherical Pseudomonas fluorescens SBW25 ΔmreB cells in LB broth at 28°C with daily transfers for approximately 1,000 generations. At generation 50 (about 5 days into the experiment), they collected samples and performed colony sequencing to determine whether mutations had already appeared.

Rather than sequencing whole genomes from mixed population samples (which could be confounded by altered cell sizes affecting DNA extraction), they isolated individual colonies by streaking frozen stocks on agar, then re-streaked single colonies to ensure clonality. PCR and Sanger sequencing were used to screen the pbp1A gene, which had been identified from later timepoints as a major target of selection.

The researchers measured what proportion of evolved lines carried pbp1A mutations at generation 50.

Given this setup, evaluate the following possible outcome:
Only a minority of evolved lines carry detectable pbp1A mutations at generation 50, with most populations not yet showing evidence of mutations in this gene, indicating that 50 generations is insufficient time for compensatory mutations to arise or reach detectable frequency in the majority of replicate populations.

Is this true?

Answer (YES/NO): NO